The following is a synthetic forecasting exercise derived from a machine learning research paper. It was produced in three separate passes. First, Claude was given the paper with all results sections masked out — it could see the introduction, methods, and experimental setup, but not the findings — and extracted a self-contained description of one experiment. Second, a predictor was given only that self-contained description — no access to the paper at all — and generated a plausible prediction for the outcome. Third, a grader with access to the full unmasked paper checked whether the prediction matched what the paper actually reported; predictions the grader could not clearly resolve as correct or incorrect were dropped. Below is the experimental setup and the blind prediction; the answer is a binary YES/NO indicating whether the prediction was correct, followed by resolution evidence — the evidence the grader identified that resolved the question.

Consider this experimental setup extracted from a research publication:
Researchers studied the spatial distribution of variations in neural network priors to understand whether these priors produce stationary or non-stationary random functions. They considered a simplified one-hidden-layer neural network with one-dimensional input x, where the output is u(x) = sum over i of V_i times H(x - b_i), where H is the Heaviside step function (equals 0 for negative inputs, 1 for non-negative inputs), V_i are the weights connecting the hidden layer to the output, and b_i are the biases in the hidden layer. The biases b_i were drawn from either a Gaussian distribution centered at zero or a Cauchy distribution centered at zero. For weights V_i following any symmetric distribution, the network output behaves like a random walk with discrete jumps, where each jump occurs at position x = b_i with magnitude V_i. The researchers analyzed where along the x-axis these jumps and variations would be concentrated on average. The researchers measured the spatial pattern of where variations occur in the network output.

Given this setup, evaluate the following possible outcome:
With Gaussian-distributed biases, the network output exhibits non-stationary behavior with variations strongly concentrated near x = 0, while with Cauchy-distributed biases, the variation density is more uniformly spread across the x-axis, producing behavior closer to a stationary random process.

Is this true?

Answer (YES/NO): NO